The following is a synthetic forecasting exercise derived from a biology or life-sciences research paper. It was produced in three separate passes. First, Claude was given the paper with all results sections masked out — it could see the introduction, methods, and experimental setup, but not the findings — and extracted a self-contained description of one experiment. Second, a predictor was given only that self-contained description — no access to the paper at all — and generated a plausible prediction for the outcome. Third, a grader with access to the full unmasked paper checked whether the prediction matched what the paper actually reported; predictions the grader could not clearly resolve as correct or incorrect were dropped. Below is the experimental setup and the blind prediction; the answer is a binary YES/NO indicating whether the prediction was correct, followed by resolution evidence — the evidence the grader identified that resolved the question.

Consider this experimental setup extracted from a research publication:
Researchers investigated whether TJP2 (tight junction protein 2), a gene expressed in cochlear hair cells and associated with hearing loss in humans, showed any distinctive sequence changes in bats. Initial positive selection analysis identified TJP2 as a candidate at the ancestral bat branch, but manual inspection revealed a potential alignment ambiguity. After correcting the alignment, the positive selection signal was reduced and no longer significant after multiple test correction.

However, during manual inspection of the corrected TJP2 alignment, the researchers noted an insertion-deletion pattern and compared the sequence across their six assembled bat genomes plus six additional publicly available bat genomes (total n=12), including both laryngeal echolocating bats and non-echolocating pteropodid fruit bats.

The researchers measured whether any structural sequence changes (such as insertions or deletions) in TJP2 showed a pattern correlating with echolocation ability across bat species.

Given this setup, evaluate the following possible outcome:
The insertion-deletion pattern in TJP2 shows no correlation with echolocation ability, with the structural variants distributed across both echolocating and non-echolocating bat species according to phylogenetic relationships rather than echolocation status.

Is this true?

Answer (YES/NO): NO